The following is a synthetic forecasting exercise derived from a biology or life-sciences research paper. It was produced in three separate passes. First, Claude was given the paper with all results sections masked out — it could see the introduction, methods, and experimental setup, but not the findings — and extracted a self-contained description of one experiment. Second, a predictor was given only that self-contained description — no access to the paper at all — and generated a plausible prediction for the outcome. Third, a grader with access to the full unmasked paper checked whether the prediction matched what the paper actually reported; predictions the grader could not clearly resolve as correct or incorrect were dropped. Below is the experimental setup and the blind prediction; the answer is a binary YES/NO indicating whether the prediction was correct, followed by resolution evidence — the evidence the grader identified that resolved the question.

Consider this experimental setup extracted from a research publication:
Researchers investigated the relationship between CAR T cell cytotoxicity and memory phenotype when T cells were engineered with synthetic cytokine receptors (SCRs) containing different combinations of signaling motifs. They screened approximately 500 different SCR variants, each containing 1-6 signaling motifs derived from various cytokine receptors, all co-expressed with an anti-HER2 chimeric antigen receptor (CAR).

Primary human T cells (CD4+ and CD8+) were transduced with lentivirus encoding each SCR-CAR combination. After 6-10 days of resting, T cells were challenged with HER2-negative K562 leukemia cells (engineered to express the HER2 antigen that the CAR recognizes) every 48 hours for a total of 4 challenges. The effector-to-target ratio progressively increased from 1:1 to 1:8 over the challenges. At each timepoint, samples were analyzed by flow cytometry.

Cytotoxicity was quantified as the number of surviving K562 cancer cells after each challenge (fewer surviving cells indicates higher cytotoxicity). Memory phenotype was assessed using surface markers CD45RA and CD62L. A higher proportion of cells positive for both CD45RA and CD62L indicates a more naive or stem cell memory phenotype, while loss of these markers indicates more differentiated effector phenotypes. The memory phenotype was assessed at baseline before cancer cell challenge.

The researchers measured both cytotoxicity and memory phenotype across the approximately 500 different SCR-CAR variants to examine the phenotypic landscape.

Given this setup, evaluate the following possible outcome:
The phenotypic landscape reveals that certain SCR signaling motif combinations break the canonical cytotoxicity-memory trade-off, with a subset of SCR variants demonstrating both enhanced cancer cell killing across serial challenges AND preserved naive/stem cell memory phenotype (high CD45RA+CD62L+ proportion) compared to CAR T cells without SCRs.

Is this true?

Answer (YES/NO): NO